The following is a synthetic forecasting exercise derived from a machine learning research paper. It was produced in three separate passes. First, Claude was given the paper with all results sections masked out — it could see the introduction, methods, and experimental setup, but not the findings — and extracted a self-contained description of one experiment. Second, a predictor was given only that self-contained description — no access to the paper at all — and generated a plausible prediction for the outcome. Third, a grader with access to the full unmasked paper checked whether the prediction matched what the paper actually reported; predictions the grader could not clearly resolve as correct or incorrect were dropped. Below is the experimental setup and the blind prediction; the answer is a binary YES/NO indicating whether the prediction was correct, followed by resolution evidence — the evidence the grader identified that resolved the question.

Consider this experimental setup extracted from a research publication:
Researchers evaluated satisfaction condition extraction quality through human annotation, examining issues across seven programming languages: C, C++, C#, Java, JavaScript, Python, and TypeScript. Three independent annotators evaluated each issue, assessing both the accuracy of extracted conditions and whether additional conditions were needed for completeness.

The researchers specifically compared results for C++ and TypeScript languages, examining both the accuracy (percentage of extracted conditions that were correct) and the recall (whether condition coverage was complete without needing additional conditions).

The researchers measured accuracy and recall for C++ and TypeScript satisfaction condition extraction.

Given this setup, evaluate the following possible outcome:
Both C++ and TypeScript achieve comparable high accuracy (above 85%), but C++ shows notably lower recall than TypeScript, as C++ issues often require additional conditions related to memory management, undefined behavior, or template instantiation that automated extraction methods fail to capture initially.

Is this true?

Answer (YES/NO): YES